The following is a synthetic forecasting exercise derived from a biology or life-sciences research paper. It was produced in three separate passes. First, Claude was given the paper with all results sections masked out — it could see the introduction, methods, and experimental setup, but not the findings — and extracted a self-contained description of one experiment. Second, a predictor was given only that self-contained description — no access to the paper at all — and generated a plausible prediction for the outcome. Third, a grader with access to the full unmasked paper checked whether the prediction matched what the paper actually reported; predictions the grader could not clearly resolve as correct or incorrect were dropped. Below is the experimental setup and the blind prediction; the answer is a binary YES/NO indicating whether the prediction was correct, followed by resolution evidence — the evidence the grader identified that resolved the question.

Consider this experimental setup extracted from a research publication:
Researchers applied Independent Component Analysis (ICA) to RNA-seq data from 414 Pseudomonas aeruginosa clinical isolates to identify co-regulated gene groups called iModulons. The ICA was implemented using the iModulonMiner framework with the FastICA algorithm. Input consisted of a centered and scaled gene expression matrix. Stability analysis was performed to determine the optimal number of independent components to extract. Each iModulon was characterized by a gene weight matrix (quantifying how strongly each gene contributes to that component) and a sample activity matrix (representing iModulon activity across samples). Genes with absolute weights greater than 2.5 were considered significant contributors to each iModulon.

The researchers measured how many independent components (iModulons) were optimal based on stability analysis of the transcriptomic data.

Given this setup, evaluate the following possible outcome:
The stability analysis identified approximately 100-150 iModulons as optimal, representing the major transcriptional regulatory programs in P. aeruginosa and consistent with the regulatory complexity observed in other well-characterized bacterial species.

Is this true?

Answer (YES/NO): NO